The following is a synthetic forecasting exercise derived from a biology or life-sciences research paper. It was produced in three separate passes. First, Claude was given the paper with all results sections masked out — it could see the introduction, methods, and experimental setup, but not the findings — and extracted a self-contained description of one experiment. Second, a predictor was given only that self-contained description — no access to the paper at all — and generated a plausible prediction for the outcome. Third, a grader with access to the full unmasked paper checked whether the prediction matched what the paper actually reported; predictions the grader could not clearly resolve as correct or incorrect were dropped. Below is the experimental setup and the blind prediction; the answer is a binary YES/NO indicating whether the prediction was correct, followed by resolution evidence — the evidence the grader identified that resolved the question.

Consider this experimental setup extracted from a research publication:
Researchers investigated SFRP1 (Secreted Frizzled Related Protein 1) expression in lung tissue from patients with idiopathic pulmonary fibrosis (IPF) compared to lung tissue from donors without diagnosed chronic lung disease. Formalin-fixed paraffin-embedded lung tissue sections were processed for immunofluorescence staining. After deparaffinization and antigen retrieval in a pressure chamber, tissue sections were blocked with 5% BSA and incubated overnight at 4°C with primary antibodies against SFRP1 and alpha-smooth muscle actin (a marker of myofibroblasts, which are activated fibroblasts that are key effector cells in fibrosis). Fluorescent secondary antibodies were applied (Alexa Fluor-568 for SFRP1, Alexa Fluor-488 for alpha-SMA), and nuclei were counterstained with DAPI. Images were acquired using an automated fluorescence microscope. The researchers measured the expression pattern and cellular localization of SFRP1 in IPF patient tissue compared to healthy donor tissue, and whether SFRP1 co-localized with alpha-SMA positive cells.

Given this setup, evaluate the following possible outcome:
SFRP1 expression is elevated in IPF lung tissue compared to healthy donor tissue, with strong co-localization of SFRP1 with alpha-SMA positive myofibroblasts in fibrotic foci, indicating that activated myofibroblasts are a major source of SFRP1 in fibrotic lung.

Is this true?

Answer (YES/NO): NO